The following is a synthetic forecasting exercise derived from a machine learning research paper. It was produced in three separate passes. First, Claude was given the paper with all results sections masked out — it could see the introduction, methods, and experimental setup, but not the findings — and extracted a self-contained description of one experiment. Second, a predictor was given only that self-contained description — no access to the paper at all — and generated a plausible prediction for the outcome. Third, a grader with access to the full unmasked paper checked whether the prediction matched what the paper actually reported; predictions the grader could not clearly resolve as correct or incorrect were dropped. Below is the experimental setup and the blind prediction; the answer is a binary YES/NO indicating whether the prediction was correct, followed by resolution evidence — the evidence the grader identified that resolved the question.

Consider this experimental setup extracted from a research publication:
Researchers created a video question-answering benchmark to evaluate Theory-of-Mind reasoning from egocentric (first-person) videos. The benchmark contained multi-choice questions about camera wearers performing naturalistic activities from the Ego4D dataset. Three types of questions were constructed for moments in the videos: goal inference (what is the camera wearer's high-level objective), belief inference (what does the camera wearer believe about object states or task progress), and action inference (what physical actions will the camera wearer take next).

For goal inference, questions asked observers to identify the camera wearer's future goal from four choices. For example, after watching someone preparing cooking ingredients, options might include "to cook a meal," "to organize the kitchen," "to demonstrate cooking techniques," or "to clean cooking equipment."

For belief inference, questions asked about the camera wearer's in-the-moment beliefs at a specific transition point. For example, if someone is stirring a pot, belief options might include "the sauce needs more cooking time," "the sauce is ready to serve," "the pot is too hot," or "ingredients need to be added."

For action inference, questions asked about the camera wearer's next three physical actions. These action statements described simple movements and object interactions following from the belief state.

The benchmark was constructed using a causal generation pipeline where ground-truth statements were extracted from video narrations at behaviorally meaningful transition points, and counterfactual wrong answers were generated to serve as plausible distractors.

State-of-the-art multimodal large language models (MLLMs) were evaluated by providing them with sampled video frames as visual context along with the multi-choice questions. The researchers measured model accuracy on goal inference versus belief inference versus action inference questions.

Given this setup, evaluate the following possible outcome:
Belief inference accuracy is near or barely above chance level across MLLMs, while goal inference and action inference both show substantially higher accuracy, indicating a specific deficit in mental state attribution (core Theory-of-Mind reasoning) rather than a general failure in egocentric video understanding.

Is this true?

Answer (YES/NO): NO